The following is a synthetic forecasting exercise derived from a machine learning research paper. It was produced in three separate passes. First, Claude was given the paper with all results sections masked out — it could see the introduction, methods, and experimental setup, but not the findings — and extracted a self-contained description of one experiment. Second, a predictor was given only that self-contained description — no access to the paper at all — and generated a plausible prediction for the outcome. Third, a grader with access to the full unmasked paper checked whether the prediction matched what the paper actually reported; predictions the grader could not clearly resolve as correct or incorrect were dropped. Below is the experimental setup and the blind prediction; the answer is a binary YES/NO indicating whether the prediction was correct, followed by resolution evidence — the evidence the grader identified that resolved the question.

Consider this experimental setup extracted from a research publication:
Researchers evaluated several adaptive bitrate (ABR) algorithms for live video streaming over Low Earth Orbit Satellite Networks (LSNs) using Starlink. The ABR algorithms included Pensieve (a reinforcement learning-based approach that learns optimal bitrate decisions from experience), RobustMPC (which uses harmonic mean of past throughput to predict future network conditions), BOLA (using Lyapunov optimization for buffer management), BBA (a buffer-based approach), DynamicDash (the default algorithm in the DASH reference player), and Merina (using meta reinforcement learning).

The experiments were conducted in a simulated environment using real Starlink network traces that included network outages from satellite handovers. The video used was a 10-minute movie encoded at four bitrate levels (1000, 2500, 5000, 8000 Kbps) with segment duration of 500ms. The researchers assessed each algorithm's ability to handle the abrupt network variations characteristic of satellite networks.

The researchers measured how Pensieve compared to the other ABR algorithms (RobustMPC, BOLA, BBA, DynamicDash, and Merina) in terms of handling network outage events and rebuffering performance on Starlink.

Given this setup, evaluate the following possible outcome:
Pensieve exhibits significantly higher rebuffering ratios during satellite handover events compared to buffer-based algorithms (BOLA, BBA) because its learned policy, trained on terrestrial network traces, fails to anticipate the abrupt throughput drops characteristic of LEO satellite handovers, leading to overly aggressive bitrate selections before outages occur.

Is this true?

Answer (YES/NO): NO